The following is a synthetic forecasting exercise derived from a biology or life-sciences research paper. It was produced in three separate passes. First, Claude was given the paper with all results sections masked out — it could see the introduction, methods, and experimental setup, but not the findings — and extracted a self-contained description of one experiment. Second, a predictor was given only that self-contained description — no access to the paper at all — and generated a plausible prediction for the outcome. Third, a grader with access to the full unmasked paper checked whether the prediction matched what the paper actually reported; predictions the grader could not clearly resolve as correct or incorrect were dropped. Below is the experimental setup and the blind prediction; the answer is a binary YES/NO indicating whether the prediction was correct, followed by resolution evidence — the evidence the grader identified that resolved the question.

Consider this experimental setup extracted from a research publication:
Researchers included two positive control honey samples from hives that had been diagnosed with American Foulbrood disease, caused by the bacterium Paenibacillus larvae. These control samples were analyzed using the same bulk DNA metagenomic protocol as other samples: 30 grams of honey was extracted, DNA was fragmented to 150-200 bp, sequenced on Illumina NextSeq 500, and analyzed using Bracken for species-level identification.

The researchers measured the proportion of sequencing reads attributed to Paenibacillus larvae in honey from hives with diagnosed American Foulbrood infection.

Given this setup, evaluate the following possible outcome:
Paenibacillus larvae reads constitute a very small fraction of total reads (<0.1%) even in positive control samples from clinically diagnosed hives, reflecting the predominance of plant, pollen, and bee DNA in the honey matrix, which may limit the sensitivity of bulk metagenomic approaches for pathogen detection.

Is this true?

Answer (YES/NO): NO